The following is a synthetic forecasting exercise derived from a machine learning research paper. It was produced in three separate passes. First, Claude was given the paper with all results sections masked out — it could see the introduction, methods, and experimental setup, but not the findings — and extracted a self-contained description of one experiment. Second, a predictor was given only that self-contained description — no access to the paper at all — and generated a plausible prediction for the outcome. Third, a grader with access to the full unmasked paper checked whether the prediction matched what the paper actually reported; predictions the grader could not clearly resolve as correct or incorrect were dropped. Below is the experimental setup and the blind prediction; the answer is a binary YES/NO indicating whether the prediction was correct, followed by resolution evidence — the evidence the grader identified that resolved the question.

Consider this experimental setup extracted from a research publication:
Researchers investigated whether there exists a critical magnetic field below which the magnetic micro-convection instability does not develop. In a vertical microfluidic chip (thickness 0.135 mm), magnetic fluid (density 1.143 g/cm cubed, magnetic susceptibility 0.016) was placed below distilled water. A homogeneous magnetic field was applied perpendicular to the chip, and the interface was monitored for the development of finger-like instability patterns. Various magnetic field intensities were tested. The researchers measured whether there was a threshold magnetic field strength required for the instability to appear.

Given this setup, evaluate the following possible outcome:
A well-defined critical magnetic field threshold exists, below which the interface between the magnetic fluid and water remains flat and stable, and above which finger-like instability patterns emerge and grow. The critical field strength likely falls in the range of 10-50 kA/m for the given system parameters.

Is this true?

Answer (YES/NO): NO